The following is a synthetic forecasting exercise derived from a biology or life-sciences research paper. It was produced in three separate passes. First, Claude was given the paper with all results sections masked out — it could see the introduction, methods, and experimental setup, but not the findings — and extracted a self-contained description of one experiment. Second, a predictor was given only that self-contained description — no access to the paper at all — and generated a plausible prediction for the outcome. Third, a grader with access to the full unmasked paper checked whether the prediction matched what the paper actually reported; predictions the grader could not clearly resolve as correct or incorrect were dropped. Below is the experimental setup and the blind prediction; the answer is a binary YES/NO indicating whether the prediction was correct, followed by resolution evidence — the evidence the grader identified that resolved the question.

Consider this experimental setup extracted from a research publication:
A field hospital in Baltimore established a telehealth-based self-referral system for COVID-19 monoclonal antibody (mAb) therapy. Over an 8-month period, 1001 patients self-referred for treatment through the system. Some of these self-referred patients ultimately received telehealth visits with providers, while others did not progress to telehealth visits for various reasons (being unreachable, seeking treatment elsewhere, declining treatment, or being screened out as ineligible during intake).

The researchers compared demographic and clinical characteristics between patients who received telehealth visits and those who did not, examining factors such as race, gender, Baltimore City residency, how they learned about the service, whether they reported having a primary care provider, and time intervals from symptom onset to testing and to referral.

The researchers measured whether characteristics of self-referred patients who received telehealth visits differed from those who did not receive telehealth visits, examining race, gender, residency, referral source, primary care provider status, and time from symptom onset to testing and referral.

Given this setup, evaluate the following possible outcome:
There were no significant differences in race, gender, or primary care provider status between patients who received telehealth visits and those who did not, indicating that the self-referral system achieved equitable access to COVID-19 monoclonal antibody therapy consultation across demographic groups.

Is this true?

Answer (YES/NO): YES